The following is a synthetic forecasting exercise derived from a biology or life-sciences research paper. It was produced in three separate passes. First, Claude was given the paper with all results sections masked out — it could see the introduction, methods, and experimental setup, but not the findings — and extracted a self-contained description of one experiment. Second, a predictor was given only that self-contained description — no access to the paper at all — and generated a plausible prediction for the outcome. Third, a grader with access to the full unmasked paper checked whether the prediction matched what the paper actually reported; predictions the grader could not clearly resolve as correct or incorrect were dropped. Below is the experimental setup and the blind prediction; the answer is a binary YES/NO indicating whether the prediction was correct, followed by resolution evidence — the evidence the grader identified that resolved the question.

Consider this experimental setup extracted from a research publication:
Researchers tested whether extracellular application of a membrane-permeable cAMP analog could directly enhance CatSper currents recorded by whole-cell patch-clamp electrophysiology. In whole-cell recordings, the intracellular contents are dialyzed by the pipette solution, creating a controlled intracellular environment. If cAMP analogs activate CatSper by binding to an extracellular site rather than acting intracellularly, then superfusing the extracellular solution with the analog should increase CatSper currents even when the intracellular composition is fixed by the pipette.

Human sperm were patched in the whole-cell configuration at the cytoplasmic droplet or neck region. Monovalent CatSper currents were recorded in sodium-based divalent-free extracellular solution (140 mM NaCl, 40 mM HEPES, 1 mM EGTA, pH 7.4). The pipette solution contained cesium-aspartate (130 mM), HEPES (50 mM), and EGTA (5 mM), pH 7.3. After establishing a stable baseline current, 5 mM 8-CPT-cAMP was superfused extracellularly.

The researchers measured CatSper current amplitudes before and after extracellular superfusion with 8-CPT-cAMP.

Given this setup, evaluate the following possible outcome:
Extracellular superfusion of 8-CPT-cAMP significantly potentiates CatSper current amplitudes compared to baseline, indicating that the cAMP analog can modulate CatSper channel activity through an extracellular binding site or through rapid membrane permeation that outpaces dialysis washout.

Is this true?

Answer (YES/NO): YES